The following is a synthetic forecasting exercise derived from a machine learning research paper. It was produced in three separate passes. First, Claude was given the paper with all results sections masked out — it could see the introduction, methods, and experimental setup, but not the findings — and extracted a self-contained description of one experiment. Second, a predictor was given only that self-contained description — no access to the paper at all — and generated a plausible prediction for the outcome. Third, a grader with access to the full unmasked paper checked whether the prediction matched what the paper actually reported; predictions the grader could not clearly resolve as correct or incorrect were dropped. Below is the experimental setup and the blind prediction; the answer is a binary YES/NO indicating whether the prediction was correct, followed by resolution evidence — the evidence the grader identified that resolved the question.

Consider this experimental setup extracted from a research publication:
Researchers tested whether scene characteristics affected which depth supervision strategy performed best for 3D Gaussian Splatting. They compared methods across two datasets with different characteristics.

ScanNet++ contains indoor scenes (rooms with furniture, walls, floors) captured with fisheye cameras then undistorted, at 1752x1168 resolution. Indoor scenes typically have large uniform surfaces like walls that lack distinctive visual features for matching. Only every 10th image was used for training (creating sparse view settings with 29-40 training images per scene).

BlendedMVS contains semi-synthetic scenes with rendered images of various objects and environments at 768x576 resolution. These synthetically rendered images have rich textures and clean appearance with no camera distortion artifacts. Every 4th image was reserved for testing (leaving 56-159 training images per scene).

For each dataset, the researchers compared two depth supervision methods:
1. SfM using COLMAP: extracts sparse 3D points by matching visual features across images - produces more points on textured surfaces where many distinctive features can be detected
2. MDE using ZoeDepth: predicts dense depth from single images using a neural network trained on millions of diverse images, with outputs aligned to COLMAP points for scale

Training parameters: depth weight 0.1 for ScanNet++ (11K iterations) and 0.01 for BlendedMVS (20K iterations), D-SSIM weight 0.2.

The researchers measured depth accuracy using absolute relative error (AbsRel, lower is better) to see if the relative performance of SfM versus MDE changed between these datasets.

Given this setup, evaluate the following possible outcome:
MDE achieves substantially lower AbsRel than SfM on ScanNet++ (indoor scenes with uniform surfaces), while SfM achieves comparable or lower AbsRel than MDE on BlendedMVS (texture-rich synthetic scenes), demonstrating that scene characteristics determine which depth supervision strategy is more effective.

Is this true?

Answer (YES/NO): YES